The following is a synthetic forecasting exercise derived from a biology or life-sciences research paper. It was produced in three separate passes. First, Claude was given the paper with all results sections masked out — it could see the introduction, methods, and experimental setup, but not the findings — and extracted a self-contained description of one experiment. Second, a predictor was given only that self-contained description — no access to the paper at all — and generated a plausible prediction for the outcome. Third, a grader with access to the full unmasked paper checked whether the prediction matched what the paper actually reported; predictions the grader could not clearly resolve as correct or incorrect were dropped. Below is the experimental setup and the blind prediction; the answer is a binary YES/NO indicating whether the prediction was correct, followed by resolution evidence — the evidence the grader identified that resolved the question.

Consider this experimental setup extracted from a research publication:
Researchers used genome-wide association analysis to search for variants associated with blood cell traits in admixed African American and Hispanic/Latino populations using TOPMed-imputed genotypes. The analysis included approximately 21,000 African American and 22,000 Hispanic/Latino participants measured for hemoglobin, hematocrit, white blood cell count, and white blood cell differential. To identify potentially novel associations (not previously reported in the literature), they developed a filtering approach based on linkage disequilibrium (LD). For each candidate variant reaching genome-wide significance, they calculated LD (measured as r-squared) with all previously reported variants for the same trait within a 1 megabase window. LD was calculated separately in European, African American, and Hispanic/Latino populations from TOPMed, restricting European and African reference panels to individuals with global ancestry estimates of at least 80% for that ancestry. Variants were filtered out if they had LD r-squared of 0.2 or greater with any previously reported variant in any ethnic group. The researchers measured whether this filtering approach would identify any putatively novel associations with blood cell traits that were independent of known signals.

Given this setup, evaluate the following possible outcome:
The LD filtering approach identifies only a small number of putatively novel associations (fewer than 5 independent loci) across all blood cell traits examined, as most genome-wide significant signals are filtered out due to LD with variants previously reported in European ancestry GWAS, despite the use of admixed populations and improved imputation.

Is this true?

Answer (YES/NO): YES